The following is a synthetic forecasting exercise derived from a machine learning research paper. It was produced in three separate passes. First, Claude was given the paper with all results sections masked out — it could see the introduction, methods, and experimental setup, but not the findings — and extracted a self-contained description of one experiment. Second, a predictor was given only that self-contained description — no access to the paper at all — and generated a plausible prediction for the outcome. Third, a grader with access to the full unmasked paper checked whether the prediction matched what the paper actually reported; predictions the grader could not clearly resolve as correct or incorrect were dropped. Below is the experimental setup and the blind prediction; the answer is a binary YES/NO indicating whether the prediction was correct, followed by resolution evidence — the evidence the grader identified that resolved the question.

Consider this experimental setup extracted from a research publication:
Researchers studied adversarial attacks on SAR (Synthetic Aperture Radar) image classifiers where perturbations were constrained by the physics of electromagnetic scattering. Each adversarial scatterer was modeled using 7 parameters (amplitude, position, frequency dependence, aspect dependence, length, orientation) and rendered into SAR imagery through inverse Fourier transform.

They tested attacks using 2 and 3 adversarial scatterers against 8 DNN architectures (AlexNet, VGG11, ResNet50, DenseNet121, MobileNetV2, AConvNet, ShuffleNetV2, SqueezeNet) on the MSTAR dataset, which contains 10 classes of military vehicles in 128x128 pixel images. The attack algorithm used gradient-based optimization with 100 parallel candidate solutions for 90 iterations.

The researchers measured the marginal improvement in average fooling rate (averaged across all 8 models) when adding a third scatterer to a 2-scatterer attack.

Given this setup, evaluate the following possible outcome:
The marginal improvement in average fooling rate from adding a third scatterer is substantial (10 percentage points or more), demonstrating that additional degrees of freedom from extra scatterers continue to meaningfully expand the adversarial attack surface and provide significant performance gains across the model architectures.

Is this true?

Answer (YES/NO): YES